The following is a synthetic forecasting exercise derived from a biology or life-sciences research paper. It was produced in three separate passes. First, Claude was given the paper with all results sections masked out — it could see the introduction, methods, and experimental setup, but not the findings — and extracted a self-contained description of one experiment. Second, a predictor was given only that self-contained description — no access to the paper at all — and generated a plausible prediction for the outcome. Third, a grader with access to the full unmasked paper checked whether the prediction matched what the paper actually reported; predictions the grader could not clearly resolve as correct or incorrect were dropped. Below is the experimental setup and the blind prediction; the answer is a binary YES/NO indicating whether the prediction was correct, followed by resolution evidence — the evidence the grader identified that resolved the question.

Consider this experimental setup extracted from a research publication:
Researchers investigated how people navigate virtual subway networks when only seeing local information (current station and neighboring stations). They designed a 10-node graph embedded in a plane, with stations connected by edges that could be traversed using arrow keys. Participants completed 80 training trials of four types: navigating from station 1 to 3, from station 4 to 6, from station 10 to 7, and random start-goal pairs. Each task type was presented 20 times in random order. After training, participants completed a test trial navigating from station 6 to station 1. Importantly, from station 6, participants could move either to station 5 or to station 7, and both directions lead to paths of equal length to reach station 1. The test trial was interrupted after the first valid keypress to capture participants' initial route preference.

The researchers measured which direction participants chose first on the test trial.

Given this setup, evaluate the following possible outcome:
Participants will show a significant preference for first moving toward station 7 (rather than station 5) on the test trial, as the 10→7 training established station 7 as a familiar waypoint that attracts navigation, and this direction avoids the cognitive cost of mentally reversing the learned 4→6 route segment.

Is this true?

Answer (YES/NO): NO